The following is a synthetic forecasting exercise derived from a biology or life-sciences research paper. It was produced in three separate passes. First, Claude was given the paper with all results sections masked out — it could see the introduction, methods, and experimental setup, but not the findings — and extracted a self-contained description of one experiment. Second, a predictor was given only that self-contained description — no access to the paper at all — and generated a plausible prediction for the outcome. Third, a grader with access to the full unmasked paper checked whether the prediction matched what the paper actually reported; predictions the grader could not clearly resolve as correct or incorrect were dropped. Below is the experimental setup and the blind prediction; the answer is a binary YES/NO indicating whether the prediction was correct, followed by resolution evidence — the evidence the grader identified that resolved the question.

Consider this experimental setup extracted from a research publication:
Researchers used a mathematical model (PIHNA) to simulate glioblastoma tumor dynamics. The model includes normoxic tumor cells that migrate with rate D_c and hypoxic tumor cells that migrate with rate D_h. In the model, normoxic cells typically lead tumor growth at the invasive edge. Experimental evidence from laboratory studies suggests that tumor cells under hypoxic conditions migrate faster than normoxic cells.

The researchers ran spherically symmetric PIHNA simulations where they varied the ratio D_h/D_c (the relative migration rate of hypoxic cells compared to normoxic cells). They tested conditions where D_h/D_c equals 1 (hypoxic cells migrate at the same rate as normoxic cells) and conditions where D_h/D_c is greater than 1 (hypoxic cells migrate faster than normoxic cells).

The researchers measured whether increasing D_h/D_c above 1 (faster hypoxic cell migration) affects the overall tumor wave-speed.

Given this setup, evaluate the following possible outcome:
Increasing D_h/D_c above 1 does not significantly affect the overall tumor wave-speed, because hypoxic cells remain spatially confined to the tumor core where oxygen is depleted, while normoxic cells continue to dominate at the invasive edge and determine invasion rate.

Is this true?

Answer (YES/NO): NO